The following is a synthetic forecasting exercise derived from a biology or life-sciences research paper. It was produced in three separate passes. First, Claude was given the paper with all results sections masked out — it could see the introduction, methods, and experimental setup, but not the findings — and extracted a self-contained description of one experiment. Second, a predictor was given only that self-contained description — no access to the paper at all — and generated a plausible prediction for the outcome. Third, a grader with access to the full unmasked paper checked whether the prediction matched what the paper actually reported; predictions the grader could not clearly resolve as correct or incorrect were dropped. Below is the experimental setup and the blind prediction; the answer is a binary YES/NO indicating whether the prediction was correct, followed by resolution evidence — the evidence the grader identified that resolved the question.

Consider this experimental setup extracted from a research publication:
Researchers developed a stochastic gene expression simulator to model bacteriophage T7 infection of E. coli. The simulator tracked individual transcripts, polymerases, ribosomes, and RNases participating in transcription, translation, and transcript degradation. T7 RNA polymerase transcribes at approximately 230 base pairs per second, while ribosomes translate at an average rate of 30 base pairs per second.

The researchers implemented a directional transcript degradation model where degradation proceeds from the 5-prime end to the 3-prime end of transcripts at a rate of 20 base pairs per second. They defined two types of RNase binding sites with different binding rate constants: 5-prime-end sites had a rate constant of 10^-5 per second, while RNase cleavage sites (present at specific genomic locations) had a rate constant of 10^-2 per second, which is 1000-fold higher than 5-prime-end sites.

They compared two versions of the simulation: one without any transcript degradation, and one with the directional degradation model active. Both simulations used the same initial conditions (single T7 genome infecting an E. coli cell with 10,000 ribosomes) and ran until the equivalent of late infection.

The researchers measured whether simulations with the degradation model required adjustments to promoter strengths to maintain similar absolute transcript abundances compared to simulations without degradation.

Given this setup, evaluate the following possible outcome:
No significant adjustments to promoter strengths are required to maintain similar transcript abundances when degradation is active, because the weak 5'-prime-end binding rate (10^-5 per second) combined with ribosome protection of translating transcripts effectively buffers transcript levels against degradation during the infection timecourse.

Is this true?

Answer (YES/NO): NO